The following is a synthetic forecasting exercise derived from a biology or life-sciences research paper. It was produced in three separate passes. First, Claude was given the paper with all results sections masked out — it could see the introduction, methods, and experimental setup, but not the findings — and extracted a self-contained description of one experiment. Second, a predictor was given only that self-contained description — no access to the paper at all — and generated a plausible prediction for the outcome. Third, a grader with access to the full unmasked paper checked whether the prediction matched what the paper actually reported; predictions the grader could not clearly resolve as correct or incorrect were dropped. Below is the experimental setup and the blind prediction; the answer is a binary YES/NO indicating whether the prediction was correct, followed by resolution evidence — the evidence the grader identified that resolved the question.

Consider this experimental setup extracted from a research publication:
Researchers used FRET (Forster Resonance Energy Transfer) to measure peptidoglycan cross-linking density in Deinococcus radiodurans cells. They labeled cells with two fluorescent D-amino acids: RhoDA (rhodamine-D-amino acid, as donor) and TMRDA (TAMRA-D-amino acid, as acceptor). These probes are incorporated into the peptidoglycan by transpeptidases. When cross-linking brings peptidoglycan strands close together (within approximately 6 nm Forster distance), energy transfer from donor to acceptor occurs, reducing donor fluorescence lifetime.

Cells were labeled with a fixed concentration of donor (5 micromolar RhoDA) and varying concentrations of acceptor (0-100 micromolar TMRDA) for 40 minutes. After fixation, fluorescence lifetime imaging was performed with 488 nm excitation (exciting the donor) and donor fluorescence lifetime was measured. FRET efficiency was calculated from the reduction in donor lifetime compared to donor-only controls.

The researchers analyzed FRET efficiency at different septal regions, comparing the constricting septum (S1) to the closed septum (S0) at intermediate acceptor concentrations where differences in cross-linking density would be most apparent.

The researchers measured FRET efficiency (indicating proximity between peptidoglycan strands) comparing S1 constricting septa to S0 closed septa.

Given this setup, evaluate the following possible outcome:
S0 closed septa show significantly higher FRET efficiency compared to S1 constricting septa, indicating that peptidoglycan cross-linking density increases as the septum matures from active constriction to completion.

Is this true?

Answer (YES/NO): YES